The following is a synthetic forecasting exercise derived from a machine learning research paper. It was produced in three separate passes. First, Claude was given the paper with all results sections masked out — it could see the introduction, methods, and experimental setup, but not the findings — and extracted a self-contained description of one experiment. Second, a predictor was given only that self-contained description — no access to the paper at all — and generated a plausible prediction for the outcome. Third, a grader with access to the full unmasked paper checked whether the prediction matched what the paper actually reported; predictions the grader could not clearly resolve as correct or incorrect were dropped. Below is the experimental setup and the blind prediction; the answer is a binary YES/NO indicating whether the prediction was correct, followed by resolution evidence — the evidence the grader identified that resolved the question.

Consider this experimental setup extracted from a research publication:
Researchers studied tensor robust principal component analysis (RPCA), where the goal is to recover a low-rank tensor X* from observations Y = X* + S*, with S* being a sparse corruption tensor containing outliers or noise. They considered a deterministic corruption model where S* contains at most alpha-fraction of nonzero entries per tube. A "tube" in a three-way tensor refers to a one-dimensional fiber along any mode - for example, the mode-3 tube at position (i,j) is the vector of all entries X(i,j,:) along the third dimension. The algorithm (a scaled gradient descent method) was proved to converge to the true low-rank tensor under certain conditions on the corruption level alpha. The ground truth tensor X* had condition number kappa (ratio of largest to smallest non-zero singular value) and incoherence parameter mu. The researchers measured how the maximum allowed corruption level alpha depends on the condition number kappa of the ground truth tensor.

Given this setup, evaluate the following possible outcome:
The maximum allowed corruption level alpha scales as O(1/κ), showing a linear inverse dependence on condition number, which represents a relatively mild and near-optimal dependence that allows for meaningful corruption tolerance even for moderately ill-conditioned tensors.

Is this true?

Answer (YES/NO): NO